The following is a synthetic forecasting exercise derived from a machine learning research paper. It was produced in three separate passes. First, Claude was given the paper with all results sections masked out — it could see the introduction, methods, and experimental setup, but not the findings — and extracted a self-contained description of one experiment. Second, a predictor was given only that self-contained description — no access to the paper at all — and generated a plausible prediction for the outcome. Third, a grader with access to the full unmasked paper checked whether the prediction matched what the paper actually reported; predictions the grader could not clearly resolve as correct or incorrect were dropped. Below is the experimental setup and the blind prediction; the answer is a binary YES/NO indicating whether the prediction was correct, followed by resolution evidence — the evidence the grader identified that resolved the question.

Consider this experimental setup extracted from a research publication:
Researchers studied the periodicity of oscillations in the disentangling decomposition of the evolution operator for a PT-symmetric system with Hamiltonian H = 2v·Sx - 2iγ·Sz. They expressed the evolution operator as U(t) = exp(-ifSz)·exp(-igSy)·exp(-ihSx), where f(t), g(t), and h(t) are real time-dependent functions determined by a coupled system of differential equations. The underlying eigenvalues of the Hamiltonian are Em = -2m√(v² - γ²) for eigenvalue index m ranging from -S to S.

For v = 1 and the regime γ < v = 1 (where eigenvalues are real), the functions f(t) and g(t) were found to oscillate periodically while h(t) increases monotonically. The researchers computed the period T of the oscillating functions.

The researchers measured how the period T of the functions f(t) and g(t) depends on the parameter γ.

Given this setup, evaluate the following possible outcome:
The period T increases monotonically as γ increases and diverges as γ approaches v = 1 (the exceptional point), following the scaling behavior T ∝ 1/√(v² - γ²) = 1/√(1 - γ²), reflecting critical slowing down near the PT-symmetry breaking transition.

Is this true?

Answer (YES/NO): YES